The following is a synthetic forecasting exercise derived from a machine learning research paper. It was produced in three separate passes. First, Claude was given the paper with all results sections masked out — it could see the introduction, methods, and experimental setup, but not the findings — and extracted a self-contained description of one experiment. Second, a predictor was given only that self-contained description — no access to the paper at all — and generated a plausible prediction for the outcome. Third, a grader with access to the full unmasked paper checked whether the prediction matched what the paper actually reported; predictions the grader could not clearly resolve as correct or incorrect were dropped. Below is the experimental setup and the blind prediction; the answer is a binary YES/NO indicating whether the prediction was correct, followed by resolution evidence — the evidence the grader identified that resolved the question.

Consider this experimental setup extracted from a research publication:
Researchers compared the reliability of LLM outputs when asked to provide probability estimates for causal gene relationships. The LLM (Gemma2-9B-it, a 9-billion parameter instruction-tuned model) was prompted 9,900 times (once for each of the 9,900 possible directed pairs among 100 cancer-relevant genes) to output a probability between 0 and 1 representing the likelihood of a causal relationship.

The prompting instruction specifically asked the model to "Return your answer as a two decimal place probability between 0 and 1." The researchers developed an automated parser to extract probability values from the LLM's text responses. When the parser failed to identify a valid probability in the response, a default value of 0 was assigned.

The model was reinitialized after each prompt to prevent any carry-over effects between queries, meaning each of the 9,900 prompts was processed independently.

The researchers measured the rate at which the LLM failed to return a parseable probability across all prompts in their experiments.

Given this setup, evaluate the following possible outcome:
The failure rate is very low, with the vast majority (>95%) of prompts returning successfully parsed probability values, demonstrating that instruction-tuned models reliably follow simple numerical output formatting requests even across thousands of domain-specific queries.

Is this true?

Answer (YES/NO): YES